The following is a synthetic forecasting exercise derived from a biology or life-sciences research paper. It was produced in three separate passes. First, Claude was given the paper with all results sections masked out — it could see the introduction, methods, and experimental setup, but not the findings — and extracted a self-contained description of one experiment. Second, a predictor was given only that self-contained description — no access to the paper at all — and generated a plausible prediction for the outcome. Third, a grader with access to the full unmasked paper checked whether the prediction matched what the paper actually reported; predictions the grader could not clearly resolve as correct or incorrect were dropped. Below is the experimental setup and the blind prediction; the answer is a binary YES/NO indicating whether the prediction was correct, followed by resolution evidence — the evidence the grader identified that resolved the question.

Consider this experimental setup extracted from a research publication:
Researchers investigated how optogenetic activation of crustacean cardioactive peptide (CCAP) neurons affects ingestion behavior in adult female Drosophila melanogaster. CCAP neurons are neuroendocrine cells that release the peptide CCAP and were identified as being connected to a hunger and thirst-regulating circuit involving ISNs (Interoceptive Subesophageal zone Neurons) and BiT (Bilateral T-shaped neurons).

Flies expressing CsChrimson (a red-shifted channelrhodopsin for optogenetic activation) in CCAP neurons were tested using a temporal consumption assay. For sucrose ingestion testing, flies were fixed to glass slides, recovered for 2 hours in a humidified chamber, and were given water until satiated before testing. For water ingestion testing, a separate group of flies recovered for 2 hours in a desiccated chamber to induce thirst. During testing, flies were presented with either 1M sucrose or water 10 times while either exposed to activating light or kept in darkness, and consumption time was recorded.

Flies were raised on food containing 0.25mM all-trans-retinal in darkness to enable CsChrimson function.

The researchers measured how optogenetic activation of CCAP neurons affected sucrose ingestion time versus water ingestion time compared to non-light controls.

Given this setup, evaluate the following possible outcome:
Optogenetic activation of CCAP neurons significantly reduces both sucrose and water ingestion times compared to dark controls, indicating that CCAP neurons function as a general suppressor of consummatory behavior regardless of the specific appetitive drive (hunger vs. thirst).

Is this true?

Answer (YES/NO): NO